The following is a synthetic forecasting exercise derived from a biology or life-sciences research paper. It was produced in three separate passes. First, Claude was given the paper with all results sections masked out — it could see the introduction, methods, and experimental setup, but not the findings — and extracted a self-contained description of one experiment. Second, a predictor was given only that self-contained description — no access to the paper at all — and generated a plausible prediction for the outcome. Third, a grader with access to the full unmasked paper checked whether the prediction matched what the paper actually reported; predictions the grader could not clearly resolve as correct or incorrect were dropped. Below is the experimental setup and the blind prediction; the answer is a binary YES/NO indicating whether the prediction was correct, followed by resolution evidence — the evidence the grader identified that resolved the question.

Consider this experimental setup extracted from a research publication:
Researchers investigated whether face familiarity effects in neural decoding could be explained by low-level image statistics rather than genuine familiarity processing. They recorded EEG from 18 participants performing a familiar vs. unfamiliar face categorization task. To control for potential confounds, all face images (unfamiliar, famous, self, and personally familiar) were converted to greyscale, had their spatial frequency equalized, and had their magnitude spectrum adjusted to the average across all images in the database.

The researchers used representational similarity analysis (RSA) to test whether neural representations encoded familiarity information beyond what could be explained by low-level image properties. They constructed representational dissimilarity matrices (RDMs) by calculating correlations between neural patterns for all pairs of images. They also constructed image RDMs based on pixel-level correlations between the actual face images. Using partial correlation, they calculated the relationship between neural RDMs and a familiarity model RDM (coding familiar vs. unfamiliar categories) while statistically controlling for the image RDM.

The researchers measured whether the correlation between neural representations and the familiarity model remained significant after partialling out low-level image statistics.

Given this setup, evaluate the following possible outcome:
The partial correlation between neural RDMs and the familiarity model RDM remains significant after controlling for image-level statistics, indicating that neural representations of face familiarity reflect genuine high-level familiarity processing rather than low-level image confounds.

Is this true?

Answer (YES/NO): YES